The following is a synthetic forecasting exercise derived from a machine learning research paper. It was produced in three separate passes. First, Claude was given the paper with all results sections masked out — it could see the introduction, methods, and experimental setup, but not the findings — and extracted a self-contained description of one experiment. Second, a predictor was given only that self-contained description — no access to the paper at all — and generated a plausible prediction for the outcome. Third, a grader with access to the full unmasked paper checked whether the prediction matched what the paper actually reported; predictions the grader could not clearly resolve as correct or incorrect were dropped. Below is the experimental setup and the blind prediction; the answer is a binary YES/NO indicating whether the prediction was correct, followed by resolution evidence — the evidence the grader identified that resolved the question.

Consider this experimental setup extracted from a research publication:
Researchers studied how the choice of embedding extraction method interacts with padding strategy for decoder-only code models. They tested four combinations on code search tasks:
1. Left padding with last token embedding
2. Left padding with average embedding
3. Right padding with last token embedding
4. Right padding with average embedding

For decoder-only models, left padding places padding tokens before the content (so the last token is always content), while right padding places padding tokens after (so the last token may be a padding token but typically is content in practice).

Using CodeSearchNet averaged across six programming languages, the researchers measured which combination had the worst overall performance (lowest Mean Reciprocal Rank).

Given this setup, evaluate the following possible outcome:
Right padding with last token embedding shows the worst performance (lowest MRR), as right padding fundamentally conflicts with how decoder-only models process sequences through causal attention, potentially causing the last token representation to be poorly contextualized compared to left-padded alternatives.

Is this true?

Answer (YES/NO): YES